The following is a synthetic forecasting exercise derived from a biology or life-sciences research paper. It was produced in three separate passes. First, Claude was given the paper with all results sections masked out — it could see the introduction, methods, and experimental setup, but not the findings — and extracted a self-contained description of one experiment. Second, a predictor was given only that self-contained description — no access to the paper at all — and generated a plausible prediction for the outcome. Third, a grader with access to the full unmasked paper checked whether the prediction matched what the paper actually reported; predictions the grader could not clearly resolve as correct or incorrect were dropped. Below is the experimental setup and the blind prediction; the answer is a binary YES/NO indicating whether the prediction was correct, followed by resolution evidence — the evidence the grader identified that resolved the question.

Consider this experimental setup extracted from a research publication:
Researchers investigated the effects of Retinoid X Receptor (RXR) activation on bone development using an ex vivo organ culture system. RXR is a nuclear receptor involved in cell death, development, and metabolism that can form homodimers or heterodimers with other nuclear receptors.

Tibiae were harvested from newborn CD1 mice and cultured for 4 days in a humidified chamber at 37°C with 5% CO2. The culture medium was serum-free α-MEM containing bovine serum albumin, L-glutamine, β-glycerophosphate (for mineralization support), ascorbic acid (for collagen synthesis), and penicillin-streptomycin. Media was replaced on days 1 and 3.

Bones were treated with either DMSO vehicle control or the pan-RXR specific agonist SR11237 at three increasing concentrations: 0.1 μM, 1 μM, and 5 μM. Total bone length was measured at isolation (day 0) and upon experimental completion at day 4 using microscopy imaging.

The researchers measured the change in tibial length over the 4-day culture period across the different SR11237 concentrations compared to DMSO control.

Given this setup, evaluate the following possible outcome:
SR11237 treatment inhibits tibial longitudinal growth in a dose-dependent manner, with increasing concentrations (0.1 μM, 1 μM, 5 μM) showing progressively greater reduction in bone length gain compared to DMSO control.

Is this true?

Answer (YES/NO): NO